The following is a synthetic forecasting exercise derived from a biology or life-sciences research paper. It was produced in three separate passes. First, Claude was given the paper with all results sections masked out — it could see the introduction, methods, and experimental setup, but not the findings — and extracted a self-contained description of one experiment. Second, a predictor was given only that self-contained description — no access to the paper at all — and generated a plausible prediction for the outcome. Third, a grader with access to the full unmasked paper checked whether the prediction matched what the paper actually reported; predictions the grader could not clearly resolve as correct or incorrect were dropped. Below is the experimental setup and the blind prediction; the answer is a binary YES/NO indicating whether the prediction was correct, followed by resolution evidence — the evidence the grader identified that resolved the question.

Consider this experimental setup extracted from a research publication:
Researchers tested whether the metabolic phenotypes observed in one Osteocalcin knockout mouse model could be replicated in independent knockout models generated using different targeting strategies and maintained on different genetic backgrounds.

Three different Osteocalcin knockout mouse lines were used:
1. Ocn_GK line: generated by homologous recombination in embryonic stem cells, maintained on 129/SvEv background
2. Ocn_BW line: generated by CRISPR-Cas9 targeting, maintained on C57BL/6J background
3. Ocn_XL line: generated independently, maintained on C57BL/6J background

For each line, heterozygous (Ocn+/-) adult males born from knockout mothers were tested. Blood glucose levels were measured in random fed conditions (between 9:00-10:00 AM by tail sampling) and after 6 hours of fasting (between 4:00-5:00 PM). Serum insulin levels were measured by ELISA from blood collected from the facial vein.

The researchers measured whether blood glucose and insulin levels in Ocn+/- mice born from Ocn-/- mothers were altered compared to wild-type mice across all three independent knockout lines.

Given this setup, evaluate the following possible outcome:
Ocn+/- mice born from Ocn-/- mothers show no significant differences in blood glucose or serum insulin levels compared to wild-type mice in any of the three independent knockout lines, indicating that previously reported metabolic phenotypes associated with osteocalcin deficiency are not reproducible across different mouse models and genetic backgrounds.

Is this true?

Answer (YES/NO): NO